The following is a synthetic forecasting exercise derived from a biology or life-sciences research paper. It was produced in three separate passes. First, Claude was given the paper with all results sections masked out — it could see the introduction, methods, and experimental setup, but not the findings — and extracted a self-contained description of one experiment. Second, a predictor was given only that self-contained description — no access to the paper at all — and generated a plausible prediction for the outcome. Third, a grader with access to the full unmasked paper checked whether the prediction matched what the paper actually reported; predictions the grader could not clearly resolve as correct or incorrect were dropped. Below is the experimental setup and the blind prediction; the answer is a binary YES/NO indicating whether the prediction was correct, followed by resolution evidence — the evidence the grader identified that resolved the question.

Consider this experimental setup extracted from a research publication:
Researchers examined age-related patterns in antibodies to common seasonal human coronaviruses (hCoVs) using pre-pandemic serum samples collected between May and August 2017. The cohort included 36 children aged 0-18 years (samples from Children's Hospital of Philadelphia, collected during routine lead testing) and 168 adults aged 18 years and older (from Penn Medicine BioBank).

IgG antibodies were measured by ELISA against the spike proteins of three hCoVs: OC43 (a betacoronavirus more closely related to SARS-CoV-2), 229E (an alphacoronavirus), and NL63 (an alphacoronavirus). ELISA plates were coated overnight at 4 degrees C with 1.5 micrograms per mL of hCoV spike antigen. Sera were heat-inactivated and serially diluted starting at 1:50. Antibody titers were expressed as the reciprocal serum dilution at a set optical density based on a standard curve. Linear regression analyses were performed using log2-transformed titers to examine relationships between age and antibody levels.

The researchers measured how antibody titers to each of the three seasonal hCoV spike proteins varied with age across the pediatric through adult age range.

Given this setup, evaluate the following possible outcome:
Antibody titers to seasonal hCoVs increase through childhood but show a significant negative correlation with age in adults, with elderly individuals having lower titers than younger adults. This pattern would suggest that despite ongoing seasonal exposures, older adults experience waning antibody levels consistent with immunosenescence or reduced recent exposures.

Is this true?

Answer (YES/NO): NO